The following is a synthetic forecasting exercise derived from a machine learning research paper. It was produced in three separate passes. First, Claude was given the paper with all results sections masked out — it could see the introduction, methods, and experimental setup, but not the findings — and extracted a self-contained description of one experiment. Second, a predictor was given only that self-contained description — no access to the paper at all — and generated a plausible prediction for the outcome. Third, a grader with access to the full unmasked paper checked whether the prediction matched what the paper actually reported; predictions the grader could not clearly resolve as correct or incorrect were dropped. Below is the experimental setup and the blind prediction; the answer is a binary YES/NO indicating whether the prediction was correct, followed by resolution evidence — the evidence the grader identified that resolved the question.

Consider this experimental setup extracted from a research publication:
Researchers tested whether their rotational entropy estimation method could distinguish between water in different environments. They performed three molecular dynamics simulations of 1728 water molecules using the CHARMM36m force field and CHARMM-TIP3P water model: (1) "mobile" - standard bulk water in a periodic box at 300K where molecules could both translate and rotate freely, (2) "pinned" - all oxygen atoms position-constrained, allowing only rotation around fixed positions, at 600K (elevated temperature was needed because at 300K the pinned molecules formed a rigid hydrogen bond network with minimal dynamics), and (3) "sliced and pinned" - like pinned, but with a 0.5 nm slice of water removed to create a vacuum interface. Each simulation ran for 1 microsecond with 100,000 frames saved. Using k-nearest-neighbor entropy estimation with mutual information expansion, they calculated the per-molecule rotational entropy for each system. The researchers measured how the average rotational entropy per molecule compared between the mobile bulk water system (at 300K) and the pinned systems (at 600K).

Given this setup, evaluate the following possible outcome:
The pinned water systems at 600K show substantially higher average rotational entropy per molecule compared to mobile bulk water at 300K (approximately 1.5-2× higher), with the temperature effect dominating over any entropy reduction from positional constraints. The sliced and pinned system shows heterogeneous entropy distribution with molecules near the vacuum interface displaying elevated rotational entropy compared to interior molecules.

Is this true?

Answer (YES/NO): NO